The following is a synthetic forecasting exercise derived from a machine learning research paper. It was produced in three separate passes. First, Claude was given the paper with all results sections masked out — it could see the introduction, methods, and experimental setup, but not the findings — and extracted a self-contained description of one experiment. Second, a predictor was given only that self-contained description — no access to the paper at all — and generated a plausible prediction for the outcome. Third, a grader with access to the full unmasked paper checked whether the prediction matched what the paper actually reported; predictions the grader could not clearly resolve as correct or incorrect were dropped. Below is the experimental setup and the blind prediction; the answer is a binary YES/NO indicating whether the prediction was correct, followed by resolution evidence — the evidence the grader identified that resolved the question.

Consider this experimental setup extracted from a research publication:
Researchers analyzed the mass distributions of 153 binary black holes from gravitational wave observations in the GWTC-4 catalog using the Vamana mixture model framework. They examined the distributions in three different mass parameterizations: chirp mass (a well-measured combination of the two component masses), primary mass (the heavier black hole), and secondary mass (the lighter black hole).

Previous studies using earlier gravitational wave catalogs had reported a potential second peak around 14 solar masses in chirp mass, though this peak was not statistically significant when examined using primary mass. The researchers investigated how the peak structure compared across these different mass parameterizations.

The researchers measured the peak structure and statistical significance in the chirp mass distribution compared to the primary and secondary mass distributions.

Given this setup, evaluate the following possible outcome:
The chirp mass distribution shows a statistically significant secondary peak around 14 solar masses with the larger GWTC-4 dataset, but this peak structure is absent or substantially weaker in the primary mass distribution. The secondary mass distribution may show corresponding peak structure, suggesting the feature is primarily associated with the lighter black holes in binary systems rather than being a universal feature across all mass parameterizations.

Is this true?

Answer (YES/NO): NO